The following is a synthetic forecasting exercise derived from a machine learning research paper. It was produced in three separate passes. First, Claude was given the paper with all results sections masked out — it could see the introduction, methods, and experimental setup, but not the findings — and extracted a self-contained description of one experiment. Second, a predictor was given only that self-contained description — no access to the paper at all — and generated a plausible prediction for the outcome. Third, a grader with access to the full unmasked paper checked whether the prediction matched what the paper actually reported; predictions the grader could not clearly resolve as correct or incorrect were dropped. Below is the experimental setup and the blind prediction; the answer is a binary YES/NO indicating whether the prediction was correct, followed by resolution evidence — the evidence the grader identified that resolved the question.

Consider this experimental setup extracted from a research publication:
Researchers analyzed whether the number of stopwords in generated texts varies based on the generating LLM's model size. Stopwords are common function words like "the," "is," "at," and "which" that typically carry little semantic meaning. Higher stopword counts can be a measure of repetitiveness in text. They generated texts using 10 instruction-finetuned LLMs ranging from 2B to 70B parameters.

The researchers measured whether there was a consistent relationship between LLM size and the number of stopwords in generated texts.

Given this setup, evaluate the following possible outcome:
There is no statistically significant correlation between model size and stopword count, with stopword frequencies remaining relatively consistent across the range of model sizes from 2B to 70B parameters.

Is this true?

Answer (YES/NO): YES